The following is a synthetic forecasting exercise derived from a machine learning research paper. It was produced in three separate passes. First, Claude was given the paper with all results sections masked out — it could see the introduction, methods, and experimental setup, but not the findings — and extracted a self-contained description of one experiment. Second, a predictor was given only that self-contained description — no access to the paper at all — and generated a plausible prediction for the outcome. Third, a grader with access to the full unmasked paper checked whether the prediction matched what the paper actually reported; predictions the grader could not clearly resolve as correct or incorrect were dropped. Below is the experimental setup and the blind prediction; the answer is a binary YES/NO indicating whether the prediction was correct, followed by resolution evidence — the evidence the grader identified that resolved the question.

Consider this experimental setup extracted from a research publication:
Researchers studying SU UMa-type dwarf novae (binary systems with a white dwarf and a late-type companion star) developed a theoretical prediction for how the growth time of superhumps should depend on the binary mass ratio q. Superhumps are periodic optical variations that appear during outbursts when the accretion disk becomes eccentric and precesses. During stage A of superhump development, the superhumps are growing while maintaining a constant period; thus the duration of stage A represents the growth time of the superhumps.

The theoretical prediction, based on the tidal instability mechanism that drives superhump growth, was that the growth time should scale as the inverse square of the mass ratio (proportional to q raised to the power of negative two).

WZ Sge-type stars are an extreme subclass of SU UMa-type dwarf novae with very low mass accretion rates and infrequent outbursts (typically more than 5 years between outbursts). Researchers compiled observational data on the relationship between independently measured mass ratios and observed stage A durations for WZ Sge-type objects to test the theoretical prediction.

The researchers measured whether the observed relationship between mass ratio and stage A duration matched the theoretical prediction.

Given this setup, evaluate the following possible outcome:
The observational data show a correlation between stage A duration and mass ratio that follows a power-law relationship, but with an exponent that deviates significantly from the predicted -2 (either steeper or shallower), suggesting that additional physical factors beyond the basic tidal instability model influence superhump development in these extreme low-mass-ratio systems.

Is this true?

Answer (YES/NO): NO